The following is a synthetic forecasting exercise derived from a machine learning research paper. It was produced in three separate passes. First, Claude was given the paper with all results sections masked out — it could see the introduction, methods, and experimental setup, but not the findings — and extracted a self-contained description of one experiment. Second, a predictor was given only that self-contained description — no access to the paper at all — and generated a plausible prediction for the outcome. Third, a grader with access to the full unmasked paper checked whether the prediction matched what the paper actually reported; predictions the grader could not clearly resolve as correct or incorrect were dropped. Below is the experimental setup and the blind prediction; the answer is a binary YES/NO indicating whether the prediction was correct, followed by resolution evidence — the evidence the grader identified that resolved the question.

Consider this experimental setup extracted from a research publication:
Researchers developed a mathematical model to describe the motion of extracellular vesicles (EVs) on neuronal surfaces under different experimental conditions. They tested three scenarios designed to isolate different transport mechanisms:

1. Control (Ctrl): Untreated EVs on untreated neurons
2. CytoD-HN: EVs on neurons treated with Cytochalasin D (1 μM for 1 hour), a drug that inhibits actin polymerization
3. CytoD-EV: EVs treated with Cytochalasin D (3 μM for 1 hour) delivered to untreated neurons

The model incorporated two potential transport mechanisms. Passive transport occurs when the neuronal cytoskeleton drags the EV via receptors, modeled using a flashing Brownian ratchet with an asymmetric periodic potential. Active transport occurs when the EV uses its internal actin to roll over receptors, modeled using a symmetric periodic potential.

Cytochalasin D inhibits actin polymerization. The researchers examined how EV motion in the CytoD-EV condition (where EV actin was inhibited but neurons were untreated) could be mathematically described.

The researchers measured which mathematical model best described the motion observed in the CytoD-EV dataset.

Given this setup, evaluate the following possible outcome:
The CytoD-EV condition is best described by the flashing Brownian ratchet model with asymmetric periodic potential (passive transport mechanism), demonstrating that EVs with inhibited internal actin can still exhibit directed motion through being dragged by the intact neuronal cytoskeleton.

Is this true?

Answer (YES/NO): YES